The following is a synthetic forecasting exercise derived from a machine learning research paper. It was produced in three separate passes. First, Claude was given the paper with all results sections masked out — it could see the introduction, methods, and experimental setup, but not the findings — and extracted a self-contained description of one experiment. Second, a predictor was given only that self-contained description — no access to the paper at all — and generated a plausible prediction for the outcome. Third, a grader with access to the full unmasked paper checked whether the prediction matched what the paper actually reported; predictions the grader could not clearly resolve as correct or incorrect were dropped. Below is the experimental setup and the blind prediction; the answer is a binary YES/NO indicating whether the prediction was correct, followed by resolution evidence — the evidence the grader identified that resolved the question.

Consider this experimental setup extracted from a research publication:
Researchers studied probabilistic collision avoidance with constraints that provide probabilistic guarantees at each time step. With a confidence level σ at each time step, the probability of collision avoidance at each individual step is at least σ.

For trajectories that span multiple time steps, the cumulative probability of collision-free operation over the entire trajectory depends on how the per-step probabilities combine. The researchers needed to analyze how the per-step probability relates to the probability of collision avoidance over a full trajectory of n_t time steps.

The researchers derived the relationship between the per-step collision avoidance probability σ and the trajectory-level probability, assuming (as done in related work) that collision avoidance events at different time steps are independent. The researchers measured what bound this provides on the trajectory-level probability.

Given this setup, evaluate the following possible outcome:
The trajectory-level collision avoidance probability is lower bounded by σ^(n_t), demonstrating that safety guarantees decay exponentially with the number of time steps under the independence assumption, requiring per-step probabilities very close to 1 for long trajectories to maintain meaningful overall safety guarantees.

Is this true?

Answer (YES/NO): YES